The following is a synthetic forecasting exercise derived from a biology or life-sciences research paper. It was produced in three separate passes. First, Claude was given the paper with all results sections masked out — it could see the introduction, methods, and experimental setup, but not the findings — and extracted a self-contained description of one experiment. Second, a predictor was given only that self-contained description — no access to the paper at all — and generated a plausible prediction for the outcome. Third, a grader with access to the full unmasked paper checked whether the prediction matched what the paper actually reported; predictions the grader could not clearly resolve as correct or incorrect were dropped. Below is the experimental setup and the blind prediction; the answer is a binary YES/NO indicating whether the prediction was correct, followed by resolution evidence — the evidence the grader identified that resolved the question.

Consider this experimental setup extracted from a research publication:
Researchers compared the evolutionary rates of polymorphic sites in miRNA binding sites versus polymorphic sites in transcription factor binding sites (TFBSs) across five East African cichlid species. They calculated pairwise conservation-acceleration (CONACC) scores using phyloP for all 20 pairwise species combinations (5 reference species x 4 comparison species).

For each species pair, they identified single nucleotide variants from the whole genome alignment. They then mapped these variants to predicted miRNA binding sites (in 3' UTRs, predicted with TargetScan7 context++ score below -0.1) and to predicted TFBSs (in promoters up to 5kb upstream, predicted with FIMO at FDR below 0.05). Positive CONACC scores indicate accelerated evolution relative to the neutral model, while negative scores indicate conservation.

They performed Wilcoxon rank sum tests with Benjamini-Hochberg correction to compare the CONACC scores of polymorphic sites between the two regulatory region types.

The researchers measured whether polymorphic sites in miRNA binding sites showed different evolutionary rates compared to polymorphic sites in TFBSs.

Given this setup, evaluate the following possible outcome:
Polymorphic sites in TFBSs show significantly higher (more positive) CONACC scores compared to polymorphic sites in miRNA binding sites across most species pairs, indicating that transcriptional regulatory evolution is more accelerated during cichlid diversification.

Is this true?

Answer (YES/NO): NO